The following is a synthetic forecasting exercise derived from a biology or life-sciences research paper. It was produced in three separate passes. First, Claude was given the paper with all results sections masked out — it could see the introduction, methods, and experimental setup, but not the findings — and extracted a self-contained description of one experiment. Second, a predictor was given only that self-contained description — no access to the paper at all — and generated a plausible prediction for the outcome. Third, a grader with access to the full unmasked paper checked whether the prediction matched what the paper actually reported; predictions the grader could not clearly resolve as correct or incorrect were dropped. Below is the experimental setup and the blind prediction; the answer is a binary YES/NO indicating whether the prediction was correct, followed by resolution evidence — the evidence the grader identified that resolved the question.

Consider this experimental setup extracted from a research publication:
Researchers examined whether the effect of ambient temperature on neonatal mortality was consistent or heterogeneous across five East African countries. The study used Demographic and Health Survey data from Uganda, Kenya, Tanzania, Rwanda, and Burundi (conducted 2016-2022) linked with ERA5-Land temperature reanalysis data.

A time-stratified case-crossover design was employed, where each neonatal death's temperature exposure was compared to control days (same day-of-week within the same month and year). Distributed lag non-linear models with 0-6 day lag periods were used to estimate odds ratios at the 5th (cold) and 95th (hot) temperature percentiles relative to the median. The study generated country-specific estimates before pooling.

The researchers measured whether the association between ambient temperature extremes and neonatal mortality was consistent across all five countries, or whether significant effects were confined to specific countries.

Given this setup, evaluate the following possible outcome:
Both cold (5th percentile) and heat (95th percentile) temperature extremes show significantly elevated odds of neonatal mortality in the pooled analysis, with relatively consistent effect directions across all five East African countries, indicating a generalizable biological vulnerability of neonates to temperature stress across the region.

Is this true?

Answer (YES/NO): NO